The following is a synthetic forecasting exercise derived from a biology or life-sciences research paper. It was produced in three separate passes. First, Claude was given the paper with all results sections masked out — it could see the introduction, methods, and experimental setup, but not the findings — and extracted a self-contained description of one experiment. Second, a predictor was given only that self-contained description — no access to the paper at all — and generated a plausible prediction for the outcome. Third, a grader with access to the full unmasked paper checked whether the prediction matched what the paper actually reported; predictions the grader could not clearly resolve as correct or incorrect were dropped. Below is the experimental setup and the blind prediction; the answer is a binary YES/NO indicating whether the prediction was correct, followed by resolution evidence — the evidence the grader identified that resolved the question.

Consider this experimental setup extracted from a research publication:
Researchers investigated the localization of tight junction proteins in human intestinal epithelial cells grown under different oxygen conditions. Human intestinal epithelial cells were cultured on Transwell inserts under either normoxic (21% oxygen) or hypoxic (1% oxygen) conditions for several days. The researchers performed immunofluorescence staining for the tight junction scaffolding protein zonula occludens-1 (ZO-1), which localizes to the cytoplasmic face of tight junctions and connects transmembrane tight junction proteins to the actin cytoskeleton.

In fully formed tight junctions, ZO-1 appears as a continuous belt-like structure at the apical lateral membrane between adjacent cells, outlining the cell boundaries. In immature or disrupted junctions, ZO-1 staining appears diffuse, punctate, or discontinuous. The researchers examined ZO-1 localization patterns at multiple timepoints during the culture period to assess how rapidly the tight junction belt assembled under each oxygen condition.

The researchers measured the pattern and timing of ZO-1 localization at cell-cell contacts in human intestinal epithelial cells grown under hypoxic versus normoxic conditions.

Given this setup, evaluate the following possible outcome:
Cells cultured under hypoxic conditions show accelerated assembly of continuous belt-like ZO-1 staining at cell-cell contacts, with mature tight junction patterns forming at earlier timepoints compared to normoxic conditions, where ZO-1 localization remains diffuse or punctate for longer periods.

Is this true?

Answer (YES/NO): YES